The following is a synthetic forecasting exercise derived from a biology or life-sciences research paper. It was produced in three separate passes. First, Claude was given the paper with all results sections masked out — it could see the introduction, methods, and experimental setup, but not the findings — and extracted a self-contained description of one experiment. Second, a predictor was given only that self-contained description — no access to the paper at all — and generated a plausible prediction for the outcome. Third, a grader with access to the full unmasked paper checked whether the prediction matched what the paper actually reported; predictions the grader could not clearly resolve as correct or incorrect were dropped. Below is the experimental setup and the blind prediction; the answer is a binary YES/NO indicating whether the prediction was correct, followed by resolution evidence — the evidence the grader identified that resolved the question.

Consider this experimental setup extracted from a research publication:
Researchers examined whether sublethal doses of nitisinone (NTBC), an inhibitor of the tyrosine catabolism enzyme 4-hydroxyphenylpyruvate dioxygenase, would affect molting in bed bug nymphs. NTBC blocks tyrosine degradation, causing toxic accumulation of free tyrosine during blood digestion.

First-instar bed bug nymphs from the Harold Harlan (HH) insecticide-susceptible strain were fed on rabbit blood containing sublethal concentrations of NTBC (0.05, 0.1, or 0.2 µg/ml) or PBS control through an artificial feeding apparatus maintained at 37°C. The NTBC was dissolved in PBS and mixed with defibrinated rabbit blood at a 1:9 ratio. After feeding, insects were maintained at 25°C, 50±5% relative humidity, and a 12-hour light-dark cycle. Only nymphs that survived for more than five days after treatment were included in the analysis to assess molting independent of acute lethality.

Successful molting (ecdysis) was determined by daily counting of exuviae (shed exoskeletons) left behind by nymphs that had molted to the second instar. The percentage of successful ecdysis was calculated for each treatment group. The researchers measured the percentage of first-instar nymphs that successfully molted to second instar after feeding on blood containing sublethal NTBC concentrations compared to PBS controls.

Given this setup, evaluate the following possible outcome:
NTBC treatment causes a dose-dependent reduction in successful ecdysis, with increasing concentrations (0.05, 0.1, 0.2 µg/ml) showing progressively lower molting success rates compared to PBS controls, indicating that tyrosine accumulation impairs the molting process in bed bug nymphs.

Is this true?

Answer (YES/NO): NO